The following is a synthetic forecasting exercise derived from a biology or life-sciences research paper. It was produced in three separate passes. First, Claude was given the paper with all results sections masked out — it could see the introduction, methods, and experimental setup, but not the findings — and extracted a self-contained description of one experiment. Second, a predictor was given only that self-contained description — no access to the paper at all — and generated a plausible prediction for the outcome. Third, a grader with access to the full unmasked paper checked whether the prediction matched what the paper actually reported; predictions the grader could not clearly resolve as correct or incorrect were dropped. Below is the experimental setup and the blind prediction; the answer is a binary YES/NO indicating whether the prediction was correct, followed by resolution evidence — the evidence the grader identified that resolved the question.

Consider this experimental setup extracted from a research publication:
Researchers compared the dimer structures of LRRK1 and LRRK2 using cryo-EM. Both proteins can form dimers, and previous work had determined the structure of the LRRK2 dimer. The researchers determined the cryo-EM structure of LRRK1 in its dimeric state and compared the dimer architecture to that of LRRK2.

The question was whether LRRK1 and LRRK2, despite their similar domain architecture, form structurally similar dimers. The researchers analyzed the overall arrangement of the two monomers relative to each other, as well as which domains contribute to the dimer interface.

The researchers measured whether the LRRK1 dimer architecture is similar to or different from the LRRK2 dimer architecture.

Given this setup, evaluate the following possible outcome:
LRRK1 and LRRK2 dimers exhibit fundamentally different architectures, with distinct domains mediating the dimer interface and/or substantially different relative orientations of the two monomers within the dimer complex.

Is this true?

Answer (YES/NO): YES